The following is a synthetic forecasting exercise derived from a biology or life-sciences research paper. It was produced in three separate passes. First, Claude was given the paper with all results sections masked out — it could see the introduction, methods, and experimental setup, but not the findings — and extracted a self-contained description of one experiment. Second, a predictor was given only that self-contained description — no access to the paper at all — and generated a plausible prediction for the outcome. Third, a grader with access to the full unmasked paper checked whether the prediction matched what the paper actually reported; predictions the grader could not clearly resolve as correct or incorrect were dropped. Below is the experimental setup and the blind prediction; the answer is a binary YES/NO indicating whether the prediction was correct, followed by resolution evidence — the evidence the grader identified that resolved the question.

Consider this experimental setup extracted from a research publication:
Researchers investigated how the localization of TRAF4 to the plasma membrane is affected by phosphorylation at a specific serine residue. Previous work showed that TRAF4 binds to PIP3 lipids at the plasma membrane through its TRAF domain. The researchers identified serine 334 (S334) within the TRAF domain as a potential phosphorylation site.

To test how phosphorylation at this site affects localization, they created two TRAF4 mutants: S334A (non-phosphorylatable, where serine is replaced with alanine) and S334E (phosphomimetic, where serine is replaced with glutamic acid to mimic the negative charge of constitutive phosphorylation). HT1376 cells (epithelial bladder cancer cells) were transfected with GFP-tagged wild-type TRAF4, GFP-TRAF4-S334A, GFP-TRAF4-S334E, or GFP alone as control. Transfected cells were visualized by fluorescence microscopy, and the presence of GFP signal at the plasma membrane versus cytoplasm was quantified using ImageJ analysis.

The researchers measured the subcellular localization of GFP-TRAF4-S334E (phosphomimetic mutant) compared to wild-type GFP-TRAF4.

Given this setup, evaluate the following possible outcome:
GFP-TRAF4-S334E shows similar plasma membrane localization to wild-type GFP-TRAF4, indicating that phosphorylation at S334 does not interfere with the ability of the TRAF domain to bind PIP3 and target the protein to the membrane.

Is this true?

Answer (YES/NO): NO